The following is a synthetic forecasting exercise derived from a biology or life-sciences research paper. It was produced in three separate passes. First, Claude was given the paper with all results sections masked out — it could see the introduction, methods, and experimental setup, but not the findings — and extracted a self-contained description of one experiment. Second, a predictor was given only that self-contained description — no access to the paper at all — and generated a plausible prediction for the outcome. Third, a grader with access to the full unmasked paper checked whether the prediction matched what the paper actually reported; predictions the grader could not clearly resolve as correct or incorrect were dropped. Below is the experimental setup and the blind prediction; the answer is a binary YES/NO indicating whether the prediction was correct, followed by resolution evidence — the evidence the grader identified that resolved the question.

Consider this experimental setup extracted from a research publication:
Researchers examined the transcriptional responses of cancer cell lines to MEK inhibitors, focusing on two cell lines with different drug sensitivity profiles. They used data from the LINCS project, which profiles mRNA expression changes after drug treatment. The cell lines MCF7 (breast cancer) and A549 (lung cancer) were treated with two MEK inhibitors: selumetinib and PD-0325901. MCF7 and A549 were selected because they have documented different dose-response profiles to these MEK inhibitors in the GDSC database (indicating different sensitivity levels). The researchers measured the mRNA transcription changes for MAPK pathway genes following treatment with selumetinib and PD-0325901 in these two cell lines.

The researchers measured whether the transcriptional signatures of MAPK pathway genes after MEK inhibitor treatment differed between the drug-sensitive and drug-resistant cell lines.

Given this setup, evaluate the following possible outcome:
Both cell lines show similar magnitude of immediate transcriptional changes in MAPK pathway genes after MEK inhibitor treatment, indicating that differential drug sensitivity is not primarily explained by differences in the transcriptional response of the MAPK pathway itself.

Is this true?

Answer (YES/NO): NO